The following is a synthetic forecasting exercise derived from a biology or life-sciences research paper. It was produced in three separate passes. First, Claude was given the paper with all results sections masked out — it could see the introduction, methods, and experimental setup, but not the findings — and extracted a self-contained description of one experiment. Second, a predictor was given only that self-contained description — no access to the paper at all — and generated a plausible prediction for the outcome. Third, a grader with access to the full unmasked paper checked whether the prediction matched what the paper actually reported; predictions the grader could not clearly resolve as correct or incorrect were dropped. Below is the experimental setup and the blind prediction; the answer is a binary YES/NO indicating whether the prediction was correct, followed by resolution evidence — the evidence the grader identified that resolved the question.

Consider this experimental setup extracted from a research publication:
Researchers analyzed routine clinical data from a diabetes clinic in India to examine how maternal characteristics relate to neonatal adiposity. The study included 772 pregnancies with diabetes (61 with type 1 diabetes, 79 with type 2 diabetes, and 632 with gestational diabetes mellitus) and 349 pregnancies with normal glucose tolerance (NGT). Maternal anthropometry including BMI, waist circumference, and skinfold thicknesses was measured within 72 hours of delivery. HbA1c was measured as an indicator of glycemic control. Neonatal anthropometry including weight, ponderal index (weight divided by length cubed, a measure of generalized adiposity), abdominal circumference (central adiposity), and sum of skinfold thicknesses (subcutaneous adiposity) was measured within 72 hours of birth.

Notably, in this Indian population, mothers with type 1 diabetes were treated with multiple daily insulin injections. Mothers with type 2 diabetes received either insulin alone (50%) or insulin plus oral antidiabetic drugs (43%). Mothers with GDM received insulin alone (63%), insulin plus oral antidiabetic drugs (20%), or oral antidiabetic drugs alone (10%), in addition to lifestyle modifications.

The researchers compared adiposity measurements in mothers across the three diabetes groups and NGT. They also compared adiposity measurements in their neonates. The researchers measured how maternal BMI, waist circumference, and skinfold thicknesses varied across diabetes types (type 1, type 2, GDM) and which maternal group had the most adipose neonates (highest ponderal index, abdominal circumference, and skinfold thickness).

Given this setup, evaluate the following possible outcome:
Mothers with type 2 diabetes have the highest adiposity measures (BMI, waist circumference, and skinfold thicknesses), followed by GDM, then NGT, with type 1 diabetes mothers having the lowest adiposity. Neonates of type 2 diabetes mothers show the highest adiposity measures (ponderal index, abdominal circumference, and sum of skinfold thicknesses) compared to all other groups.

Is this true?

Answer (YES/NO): NO